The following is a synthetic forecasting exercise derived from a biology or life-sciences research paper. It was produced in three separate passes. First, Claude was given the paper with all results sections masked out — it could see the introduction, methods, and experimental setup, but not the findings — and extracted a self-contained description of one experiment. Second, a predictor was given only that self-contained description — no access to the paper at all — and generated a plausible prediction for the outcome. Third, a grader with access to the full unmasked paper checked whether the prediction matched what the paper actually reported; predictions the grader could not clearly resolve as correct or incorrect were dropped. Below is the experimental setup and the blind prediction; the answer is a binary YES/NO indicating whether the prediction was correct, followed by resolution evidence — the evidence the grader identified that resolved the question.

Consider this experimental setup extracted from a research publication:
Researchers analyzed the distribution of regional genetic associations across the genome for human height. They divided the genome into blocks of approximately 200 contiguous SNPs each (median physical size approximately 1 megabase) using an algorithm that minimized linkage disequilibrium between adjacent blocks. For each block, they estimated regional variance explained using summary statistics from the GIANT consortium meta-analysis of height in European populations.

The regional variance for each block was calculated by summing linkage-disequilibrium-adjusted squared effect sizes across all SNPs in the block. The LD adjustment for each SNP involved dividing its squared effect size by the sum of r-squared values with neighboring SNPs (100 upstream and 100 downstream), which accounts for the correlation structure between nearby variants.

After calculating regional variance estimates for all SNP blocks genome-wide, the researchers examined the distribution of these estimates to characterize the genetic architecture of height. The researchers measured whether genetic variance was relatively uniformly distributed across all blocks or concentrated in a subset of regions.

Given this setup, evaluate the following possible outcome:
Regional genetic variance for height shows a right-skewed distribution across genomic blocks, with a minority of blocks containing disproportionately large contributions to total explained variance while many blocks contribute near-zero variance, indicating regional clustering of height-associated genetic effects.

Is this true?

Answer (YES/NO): YES